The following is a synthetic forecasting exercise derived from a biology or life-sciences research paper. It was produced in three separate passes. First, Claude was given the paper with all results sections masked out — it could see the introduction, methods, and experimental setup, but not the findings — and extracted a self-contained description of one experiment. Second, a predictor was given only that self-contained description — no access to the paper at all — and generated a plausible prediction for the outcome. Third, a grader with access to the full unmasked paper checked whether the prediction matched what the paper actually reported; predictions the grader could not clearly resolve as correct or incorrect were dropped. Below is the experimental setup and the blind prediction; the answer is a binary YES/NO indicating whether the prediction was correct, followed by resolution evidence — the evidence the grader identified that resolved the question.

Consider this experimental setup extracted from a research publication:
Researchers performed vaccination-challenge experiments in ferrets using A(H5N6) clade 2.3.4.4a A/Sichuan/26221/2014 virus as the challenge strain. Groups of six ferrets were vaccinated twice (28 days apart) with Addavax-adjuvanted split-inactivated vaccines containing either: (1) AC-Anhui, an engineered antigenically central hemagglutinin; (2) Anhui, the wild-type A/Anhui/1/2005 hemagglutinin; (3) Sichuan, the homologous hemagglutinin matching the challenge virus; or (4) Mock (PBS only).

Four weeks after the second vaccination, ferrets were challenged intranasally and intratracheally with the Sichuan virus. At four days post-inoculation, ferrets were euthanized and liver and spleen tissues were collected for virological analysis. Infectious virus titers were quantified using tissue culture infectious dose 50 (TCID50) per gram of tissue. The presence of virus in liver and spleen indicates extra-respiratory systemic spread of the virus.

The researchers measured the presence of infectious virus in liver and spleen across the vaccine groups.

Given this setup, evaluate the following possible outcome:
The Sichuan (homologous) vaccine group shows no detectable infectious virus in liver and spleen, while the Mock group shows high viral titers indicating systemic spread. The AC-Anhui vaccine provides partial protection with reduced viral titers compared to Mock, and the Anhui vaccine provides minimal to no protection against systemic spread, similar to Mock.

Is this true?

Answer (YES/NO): NO